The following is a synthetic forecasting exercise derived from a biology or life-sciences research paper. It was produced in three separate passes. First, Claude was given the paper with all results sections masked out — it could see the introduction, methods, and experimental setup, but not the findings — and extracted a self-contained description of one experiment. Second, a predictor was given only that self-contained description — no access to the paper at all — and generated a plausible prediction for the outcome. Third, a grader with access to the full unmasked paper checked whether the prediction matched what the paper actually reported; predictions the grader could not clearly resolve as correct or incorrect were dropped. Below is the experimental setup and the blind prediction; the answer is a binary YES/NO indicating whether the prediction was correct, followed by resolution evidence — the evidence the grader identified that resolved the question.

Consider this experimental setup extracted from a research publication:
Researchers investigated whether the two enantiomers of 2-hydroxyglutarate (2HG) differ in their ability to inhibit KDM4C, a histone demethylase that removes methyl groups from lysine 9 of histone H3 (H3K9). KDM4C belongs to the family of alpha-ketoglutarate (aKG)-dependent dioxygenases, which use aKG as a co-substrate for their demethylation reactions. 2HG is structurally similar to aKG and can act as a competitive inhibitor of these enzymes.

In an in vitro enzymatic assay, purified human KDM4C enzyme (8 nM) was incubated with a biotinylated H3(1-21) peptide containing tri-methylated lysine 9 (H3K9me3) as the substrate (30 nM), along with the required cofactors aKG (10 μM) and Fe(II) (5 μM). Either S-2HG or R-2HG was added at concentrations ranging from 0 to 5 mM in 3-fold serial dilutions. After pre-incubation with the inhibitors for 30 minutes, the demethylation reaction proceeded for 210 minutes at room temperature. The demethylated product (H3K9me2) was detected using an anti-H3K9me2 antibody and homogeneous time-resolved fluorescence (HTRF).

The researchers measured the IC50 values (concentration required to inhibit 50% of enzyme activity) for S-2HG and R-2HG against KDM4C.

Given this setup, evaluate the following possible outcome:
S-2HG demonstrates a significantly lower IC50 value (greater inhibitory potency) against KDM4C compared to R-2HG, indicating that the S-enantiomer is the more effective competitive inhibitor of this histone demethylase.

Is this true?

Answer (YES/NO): NO